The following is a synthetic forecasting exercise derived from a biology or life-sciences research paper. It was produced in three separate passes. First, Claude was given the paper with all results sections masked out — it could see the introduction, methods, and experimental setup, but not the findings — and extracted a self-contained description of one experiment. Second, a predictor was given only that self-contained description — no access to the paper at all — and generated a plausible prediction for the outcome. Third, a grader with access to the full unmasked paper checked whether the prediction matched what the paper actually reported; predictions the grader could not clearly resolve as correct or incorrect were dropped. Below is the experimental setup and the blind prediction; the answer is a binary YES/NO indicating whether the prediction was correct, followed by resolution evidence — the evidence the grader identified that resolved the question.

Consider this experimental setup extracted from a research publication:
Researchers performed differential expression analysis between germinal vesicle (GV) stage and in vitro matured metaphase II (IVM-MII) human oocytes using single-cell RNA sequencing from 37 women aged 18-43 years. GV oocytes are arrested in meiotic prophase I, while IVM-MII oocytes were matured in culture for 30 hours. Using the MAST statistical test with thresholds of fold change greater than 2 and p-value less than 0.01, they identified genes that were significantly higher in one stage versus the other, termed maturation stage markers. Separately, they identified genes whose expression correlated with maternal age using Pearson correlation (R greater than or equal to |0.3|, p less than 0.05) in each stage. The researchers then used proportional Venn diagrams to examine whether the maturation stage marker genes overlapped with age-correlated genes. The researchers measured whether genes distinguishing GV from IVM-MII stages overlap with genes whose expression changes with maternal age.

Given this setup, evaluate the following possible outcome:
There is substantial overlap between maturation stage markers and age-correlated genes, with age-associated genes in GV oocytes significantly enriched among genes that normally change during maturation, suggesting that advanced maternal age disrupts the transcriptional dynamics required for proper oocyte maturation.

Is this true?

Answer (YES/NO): NO